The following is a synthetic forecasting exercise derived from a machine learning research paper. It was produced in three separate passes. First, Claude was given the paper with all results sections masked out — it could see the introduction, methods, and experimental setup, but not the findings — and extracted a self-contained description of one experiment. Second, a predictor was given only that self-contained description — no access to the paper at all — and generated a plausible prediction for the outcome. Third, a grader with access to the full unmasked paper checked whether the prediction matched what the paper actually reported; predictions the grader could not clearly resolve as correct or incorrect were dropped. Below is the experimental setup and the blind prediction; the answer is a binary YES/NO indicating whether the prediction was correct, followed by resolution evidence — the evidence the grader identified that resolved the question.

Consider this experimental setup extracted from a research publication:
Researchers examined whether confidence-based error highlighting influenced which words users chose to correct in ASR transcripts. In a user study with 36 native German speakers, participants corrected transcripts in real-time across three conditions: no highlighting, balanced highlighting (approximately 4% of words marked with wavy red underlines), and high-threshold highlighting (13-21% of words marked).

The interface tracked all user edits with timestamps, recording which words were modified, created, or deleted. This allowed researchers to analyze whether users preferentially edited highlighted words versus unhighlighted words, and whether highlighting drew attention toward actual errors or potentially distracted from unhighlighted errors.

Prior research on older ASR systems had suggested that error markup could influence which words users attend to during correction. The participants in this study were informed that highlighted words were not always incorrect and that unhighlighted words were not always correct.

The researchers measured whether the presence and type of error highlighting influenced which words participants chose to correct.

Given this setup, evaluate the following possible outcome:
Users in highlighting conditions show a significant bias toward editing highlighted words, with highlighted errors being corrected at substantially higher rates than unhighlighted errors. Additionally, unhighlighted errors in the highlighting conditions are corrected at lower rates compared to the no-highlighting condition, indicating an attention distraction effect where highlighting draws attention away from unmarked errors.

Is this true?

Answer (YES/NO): NO